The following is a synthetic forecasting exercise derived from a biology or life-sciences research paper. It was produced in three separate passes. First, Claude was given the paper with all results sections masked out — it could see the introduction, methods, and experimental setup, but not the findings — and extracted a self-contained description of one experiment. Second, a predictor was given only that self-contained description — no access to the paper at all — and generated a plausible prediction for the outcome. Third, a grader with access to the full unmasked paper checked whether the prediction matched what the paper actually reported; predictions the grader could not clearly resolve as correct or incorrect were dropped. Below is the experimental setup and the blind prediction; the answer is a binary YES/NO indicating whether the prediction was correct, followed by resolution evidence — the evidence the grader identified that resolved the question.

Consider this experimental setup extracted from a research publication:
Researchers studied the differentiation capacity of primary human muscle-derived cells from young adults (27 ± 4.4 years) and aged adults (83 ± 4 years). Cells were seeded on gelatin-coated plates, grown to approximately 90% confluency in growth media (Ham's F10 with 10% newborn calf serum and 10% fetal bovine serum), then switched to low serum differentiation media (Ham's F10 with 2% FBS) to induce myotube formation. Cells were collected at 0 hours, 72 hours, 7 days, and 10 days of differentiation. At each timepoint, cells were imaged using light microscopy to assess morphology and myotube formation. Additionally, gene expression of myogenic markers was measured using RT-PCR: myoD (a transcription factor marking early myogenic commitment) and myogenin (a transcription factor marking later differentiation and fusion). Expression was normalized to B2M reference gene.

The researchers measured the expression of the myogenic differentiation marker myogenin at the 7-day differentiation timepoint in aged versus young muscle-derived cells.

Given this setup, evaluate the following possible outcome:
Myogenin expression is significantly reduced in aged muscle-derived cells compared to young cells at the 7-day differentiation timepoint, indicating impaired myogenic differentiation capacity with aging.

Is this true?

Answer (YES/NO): NO